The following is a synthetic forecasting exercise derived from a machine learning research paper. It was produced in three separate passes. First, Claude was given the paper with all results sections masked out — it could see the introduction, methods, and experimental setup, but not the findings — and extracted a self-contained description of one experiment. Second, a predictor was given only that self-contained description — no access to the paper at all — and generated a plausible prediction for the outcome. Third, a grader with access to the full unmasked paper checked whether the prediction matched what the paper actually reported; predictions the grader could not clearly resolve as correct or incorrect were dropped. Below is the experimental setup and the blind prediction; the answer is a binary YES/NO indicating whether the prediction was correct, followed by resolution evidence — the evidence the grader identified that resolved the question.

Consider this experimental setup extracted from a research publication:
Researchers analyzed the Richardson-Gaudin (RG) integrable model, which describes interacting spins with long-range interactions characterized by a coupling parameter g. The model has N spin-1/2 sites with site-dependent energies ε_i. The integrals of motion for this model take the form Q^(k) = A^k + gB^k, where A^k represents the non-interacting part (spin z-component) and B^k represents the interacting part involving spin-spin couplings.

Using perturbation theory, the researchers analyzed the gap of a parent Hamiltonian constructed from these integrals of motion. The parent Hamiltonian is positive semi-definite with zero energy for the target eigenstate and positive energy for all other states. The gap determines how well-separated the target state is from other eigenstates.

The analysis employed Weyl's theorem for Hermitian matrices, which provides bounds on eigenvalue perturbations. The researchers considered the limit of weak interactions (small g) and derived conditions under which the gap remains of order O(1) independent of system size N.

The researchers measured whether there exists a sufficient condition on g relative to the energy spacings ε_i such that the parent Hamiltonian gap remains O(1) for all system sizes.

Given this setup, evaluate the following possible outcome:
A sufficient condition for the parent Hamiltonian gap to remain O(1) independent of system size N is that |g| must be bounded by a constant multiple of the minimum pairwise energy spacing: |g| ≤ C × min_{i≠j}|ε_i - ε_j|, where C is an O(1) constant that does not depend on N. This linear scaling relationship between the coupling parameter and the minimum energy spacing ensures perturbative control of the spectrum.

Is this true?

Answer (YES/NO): NO